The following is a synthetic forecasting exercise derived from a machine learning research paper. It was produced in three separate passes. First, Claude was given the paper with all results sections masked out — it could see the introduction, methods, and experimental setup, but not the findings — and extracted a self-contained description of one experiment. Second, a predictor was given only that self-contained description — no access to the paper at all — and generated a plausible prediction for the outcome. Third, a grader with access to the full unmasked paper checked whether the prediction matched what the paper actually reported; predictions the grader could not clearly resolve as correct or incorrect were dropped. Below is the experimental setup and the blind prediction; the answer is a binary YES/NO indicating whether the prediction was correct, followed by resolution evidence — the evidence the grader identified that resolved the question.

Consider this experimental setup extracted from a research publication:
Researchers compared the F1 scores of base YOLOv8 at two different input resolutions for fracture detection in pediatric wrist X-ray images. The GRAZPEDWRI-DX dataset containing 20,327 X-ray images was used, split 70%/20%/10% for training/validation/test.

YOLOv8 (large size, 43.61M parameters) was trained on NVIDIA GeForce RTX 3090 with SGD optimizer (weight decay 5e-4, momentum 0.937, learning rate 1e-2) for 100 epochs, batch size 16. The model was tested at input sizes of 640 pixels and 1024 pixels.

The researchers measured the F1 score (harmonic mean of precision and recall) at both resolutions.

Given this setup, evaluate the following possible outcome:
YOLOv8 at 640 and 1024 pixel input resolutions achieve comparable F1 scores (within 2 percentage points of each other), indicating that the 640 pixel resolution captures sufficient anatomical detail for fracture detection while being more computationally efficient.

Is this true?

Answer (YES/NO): NO